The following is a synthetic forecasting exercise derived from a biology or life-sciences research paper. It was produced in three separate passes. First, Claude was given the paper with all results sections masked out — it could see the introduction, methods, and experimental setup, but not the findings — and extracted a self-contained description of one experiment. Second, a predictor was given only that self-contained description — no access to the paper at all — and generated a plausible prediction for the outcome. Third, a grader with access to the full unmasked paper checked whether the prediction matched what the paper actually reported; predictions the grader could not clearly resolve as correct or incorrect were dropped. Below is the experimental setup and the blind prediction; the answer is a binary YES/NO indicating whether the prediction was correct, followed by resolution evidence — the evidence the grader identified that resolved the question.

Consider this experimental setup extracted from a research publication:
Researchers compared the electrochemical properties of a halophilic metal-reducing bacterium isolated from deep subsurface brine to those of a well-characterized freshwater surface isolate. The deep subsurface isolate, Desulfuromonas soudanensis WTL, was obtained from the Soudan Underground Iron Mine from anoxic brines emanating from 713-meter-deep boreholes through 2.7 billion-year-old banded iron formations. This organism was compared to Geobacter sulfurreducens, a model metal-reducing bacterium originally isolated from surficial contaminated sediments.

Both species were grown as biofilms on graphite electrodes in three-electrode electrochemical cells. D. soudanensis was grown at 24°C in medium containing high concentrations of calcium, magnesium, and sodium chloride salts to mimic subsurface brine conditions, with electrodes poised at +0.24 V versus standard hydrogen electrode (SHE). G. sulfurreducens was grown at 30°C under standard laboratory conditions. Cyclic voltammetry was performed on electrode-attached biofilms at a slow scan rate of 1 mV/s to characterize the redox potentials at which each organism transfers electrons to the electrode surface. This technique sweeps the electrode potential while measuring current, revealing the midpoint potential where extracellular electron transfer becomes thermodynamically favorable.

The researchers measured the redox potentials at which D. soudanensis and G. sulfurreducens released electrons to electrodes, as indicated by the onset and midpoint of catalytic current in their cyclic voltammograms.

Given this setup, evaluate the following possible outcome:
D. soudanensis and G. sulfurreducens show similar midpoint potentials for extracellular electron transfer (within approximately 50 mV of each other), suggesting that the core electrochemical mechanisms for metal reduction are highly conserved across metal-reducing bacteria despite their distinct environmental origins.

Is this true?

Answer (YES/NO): NO